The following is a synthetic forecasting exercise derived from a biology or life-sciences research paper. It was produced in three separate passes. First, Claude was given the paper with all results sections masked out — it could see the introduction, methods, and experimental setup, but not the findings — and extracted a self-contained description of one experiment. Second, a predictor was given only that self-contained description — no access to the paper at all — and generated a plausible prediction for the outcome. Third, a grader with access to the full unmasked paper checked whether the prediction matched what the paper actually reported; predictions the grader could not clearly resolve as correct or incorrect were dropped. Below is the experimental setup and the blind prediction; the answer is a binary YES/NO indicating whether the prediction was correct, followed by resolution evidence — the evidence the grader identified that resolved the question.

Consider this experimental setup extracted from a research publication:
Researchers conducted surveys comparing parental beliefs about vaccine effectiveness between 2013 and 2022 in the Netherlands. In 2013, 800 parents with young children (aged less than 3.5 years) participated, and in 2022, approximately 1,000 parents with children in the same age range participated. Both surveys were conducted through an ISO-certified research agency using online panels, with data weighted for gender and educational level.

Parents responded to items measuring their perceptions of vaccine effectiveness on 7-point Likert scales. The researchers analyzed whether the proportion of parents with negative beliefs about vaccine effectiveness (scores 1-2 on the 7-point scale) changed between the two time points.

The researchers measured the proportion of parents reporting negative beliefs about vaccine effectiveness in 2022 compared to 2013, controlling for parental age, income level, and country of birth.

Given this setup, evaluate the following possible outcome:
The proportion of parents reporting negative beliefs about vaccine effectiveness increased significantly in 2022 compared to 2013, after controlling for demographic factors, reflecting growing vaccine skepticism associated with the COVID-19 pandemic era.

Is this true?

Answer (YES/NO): YES